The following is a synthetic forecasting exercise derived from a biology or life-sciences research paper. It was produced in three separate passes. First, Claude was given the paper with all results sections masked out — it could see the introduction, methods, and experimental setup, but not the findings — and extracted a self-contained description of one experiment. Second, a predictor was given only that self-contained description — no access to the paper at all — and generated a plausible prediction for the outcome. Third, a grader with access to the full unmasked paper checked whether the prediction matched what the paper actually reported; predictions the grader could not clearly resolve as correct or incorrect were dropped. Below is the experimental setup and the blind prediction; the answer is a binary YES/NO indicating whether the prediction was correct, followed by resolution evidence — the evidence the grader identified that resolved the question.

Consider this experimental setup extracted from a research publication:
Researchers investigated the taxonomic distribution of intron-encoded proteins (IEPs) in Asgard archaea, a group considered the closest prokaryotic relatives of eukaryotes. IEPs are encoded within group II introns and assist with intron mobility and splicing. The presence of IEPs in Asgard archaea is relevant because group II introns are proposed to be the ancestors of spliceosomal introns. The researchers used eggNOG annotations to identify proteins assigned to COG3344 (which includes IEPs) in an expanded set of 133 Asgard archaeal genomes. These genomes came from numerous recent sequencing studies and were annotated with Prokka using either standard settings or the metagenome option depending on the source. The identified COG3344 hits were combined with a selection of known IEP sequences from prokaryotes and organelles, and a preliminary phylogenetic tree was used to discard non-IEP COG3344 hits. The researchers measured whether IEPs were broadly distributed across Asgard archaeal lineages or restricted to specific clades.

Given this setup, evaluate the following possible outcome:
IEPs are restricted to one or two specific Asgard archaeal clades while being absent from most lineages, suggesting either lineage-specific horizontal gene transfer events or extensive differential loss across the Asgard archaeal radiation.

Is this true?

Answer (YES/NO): NO